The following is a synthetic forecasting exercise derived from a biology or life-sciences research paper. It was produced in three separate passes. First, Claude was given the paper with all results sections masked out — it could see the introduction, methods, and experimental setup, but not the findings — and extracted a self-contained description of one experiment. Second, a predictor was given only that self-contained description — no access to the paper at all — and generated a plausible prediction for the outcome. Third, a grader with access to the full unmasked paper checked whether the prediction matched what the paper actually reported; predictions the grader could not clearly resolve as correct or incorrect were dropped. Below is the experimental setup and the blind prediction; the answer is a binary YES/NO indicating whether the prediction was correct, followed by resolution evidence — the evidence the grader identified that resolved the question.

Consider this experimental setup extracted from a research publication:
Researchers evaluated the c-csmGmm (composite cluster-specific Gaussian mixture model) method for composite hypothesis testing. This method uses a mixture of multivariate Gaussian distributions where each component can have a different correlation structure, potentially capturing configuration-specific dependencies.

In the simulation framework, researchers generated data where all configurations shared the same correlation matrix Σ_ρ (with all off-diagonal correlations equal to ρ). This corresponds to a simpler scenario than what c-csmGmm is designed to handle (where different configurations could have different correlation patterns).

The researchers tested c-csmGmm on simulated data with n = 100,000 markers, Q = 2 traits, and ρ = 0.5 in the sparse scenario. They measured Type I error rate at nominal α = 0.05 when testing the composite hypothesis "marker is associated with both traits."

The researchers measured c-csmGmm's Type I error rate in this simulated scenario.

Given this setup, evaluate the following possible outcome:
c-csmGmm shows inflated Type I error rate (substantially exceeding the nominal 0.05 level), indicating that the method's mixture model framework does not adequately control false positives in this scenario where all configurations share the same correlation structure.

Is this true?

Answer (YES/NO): YES